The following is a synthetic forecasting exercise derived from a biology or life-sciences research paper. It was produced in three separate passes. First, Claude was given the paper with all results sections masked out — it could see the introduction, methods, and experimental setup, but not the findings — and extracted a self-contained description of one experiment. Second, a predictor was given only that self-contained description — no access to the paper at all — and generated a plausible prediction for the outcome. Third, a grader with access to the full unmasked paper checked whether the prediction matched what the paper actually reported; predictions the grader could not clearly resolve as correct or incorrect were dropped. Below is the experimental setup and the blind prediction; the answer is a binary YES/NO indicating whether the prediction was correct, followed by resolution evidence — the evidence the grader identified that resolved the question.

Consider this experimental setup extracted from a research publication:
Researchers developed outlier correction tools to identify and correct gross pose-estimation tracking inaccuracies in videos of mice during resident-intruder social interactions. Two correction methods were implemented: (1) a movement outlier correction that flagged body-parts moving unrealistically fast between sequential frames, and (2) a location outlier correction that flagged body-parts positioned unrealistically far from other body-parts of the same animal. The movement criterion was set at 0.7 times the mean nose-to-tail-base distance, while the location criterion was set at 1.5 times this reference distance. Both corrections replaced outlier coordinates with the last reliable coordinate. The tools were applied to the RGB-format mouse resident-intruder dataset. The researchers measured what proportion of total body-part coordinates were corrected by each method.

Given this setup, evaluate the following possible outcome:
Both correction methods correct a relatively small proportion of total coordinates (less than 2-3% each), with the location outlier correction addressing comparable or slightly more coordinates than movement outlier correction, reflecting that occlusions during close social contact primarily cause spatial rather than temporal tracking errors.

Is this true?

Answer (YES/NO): NO